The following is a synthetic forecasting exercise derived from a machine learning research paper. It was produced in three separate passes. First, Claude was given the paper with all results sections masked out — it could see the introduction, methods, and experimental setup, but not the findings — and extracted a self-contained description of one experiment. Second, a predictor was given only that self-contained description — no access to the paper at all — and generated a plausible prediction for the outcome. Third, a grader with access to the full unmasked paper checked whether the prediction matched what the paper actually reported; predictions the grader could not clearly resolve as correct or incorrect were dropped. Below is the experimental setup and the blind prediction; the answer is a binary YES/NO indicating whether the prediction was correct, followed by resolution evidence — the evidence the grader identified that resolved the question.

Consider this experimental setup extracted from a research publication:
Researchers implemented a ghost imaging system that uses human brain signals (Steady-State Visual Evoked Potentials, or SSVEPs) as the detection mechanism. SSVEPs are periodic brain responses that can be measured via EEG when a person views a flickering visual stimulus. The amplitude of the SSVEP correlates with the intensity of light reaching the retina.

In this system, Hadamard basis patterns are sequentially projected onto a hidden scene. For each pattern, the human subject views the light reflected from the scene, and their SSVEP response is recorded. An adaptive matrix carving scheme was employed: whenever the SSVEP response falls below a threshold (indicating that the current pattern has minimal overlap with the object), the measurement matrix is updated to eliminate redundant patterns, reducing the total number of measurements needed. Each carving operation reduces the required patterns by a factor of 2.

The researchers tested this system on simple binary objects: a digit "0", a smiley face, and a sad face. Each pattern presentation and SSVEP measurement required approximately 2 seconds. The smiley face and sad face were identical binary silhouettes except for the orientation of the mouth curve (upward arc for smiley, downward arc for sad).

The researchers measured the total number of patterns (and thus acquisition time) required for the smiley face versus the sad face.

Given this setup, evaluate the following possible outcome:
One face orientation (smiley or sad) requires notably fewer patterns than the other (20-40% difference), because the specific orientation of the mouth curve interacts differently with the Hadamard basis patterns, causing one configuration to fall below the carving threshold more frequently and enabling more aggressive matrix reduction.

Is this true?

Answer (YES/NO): NO